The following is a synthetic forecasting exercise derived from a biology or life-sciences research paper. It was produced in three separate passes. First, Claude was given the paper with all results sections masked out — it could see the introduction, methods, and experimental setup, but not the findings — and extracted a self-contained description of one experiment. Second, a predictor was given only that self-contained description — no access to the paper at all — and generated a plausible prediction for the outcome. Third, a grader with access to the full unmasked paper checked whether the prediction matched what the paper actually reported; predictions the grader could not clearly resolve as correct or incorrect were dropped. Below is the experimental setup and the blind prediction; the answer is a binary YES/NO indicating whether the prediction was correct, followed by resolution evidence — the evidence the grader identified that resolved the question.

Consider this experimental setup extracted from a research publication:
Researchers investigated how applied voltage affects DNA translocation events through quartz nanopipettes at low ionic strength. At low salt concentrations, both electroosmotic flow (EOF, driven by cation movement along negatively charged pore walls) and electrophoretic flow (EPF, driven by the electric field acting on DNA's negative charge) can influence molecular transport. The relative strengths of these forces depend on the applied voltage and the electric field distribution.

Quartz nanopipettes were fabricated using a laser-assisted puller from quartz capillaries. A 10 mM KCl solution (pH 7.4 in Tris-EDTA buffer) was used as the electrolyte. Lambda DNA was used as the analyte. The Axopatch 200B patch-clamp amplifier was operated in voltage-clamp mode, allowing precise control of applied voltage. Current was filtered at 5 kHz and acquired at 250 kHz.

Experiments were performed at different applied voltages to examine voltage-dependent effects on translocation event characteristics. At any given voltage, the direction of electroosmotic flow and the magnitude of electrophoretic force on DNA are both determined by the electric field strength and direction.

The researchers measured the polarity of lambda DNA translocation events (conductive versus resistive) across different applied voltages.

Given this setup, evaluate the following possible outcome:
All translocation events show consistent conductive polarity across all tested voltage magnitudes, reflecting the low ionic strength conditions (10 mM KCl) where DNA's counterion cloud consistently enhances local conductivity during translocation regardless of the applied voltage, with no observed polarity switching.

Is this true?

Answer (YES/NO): NO